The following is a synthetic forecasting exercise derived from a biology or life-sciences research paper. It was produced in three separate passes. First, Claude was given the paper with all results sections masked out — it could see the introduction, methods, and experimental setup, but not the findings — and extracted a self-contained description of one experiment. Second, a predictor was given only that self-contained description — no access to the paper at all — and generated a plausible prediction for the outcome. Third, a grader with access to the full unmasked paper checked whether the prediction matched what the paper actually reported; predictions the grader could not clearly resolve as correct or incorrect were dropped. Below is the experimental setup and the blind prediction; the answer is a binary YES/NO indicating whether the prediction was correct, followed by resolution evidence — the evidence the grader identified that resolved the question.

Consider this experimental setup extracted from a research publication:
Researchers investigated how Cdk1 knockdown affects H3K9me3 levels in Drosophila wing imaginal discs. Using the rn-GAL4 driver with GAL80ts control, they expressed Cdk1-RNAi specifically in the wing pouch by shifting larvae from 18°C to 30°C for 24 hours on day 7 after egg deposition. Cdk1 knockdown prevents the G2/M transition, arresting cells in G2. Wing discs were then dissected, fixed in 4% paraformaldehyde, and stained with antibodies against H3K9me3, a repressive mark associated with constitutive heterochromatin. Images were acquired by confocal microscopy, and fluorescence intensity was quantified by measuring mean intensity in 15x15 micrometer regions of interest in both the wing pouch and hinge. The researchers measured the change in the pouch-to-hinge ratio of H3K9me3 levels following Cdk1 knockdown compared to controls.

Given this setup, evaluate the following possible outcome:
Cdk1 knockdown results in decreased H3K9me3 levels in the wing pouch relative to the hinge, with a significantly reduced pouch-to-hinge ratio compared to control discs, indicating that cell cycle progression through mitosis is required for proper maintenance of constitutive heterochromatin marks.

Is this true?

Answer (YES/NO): NO